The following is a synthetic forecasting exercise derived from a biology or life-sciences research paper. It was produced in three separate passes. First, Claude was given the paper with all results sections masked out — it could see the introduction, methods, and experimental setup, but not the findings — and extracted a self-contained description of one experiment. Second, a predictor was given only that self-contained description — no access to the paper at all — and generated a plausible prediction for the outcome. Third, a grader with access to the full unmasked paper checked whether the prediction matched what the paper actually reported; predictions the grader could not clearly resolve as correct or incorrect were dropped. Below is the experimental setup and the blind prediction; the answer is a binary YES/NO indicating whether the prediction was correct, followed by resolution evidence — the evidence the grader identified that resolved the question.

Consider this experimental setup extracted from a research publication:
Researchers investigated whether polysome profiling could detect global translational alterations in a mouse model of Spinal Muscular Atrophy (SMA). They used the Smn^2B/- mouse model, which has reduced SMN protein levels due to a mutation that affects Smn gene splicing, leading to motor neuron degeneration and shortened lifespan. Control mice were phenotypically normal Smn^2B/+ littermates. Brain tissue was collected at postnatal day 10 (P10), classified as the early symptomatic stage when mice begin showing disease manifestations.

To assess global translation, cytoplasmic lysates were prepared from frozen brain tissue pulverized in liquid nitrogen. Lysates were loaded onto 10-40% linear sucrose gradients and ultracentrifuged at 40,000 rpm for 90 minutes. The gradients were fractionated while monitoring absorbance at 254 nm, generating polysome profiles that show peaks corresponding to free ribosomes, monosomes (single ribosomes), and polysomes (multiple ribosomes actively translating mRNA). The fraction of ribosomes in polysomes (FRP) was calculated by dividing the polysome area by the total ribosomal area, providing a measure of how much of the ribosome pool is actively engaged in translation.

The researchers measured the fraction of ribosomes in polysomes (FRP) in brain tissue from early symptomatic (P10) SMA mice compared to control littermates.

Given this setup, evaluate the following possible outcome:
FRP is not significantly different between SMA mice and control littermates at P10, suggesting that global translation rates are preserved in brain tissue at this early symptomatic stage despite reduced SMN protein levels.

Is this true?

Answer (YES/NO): NO